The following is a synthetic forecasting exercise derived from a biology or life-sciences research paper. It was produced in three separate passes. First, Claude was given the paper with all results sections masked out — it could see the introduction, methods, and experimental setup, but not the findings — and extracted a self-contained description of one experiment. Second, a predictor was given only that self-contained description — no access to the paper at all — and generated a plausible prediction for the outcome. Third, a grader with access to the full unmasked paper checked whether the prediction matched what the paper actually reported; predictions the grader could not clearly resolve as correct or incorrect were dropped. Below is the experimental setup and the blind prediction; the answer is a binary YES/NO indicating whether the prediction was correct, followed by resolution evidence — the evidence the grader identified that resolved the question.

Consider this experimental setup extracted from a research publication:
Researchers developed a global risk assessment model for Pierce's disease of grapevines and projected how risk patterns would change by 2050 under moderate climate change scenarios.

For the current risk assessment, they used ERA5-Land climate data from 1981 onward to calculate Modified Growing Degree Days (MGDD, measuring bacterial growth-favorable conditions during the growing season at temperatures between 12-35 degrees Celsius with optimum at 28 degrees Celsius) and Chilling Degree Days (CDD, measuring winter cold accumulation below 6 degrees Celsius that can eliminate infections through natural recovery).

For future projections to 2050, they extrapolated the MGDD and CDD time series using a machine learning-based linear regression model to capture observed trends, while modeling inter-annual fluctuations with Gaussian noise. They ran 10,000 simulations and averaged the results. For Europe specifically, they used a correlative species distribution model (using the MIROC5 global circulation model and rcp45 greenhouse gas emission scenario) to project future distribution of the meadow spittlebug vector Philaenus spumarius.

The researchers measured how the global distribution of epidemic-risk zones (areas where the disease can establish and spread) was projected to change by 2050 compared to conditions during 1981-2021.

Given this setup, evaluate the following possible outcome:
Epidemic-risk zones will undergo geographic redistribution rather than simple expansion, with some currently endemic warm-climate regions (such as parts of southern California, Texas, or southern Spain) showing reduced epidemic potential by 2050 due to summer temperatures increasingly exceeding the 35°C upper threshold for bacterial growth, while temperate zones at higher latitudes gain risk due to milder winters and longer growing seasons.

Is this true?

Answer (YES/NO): NO